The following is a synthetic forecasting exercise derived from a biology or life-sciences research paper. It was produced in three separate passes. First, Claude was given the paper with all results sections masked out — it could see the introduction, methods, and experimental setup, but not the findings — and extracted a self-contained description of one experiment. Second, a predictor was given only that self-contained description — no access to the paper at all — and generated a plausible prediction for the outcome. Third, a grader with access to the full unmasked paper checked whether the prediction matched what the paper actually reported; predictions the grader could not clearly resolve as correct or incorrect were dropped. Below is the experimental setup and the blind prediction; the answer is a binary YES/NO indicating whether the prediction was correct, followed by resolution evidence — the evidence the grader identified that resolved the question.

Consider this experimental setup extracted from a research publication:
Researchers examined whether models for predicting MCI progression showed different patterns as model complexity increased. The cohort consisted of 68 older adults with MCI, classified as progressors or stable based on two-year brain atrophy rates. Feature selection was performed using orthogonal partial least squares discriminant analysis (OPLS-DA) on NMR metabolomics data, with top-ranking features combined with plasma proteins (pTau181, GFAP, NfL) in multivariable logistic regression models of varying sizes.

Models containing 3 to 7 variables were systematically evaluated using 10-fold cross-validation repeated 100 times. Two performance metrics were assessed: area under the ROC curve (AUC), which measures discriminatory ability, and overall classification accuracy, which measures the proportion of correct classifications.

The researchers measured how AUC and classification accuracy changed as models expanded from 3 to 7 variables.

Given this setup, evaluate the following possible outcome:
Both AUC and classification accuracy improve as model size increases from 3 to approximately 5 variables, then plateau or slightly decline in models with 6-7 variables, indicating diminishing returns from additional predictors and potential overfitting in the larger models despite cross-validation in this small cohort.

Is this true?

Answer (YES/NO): NO